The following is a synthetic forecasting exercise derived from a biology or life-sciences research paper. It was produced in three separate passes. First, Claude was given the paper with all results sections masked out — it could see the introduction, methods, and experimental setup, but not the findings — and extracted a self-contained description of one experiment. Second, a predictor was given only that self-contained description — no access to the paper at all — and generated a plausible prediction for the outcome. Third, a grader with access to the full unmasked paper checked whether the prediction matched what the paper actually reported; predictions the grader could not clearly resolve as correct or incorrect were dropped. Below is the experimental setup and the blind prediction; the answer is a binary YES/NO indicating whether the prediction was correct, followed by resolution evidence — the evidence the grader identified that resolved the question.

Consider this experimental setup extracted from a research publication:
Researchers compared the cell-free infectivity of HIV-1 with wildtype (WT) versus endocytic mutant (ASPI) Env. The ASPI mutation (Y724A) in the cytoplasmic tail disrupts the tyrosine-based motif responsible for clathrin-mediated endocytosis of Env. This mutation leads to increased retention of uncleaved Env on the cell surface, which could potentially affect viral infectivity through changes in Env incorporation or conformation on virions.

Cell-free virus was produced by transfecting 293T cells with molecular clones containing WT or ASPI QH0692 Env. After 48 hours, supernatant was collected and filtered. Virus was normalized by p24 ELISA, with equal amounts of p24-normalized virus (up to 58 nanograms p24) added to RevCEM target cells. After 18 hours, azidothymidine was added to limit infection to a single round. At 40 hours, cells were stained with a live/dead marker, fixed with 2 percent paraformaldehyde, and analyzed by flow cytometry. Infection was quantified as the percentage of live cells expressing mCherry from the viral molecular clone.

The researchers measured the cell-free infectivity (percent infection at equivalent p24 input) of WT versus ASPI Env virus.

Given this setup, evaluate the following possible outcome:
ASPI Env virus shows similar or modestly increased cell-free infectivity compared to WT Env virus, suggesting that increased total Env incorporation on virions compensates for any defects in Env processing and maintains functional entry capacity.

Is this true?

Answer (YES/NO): NO